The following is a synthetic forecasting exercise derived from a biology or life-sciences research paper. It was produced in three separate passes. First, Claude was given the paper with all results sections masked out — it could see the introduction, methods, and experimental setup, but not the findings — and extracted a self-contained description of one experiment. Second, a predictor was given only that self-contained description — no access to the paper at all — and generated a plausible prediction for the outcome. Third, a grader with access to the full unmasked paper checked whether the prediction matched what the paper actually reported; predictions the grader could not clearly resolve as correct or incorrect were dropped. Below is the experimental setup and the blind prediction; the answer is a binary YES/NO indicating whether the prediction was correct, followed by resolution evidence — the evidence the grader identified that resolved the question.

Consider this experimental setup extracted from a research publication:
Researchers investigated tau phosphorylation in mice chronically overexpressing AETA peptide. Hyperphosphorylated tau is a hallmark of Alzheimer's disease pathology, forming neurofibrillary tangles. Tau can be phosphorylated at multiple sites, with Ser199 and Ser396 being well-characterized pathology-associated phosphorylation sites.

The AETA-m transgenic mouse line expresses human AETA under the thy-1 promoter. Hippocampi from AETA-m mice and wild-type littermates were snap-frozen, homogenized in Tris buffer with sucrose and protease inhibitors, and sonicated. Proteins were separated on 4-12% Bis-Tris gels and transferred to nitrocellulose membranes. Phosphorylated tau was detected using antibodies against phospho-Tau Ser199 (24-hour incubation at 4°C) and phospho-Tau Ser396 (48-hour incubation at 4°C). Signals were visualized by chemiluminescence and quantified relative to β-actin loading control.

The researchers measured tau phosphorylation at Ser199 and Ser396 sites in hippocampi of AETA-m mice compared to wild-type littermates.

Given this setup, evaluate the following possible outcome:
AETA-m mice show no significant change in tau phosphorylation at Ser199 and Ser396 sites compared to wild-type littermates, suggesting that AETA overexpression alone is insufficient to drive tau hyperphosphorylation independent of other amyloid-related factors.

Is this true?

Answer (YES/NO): YES